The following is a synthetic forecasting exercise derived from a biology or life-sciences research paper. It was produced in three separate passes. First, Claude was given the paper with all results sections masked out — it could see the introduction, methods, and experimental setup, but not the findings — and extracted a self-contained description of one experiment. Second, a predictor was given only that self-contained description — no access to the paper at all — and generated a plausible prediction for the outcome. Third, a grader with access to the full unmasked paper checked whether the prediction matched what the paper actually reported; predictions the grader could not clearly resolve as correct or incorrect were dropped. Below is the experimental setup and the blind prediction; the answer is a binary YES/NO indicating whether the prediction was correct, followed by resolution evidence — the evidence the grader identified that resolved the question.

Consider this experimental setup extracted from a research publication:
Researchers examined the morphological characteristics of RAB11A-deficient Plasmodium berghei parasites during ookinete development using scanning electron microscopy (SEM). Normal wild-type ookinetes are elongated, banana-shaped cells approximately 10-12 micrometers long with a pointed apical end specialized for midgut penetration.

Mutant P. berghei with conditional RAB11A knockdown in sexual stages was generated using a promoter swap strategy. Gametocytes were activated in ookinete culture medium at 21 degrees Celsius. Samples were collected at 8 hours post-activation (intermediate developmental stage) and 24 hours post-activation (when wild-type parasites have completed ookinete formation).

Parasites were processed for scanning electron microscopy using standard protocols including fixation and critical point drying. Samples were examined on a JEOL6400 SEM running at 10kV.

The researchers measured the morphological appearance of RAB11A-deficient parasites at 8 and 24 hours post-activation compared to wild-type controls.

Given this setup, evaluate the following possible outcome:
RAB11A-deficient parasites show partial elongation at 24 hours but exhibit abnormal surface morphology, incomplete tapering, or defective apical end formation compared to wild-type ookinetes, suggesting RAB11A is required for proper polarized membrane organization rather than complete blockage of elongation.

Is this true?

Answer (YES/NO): NO